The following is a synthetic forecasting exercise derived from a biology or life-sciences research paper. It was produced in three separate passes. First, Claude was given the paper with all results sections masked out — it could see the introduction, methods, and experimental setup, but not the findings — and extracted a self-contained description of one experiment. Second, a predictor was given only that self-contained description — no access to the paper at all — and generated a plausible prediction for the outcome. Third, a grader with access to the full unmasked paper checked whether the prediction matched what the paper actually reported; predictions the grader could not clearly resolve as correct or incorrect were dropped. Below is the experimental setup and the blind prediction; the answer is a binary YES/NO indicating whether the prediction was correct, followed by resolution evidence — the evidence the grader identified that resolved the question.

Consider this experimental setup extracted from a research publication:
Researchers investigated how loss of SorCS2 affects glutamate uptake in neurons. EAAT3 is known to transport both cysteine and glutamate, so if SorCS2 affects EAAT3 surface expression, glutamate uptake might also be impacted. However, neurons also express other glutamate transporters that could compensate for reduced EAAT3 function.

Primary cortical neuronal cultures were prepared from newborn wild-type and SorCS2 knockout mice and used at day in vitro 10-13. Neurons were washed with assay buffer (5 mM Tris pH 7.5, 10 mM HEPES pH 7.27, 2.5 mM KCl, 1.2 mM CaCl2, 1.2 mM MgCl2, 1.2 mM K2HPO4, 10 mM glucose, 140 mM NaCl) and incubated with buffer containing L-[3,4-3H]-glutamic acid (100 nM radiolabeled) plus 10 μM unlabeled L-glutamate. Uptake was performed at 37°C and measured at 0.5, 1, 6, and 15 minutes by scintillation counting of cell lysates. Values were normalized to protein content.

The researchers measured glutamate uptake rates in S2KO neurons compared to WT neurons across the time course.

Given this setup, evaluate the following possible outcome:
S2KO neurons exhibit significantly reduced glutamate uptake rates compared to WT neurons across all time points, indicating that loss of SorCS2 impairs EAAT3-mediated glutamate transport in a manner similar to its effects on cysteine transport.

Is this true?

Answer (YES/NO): NO